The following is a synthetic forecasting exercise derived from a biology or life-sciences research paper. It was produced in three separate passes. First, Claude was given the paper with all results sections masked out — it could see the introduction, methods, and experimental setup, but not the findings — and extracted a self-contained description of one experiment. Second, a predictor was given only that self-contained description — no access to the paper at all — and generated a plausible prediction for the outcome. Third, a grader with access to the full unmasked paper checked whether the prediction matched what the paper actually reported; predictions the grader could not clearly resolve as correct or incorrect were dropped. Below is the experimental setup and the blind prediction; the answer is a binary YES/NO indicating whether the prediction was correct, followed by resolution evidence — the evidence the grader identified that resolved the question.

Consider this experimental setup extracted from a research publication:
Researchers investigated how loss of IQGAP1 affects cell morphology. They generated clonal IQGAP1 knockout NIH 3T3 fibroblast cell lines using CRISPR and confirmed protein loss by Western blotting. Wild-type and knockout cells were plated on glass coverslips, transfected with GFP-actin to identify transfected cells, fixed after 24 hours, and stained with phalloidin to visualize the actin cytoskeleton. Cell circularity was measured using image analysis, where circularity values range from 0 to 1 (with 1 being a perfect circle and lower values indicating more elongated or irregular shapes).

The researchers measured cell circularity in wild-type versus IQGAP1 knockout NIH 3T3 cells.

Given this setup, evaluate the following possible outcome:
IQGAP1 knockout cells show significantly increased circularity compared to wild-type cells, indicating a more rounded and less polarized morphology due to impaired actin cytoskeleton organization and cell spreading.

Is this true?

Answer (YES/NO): NO